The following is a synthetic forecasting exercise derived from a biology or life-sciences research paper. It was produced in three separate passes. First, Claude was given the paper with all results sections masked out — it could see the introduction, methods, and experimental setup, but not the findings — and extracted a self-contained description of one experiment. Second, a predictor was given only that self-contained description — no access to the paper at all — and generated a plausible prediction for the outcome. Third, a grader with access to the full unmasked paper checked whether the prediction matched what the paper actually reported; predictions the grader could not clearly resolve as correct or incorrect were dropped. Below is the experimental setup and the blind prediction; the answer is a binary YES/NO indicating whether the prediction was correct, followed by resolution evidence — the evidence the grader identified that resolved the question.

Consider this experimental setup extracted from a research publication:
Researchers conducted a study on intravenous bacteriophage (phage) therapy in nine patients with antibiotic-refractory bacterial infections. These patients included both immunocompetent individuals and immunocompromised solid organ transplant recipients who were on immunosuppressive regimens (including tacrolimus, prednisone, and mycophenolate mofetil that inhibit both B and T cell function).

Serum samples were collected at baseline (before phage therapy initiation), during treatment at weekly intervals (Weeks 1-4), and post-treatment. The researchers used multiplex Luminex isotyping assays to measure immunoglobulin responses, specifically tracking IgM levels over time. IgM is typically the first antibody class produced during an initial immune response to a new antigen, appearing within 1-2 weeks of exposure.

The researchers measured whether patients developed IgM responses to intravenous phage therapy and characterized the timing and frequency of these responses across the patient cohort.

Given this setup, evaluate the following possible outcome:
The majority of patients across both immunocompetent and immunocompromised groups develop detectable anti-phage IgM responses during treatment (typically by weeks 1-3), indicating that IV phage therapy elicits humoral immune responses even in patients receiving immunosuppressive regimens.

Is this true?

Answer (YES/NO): NO